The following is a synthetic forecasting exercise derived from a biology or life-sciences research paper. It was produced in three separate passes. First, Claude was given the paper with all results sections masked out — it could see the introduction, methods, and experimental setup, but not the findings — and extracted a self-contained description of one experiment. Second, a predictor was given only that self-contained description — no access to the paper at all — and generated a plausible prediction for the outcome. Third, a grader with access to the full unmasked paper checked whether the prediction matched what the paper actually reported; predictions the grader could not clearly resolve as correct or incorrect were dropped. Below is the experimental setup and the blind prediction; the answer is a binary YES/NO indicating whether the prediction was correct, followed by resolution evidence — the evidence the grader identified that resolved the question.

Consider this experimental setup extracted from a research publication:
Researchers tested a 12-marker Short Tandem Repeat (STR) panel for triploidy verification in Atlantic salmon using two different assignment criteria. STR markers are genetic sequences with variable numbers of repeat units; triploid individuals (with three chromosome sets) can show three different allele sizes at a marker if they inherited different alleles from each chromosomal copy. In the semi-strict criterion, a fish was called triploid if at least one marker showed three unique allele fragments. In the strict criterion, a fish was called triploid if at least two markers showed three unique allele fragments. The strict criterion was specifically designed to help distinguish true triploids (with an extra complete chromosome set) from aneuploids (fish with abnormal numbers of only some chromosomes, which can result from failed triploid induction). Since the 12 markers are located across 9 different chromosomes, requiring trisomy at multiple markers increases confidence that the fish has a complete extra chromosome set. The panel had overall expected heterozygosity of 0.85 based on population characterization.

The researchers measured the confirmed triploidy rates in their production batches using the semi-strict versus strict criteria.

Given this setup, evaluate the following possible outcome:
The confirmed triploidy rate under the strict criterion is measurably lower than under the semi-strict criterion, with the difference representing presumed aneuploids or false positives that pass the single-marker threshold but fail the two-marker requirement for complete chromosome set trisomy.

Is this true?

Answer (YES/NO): YES